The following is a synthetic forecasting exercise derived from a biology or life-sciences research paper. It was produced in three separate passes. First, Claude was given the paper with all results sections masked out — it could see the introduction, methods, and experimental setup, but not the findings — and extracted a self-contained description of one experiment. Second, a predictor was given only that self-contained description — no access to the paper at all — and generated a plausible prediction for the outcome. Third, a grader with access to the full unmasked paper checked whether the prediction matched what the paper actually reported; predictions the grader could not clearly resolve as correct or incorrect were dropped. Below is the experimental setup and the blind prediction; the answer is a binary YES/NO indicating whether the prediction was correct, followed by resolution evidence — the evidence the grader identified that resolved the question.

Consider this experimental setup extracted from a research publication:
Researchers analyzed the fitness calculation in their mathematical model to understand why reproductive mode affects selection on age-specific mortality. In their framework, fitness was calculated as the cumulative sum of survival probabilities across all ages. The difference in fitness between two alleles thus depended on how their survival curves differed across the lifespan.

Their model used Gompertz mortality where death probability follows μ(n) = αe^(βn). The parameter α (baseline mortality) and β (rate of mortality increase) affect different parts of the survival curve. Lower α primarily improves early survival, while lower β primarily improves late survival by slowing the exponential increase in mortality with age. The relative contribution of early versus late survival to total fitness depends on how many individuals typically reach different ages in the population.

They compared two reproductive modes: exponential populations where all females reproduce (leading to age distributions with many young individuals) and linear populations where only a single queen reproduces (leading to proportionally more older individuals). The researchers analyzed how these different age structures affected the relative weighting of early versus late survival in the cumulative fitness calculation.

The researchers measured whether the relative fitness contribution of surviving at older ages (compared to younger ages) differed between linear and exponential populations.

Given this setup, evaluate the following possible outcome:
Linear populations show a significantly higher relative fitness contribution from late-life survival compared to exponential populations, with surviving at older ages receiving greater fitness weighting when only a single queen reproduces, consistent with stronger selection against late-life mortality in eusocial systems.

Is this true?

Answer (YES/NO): YES